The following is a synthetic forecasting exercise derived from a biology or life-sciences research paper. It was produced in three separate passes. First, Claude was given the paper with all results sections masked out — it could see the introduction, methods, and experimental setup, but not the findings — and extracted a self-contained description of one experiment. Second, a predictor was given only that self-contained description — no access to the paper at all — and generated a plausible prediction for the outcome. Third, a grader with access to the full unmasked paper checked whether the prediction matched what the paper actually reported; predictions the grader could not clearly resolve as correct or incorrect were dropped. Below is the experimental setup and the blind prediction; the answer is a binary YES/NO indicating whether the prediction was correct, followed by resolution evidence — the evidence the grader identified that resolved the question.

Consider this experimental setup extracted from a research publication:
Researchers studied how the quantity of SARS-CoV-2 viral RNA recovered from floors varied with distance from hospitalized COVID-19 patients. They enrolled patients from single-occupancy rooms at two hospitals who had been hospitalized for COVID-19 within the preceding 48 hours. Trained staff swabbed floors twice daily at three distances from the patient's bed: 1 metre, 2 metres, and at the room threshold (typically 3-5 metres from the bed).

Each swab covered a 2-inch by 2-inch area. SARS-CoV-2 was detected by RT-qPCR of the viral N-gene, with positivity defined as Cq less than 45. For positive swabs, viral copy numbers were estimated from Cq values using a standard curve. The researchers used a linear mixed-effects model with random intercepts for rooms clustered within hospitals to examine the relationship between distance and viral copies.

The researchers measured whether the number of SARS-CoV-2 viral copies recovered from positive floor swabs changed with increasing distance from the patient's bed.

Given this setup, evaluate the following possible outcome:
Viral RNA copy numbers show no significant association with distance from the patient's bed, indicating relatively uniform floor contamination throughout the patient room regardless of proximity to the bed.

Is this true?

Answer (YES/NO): YES